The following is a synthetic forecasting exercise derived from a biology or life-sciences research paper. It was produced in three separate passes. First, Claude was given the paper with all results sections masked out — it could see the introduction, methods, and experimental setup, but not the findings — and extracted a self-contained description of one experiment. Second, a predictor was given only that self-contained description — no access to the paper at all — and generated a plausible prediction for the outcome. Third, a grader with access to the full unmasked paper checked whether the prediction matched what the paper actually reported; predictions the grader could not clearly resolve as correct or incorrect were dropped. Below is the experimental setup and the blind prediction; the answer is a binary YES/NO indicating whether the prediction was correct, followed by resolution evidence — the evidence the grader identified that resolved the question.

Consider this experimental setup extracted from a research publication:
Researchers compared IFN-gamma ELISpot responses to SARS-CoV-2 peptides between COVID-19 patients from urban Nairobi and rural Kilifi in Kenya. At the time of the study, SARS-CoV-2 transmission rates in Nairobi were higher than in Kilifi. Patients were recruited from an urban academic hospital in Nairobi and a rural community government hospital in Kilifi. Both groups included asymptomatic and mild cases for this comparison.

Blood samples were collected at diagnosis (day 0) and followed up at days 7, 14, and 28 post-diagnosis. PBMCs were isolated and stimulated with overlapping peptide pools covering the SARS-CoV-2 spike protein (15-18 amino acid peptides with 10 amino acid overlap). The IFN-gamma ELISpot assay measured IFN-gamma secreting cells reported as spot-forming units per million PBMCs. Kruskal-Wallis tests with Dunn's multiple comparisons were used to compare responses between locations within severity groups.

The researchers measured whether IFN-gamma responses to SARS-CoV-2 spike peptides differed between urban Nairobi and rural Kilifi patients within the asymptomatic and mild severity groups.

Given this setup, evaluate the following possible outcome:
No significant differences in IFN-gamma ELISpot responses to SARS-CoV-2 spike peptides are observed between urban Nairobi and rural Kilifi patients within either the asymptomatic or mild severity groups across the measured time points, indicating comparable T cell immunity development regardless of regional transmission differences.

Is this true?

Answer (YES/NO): NO